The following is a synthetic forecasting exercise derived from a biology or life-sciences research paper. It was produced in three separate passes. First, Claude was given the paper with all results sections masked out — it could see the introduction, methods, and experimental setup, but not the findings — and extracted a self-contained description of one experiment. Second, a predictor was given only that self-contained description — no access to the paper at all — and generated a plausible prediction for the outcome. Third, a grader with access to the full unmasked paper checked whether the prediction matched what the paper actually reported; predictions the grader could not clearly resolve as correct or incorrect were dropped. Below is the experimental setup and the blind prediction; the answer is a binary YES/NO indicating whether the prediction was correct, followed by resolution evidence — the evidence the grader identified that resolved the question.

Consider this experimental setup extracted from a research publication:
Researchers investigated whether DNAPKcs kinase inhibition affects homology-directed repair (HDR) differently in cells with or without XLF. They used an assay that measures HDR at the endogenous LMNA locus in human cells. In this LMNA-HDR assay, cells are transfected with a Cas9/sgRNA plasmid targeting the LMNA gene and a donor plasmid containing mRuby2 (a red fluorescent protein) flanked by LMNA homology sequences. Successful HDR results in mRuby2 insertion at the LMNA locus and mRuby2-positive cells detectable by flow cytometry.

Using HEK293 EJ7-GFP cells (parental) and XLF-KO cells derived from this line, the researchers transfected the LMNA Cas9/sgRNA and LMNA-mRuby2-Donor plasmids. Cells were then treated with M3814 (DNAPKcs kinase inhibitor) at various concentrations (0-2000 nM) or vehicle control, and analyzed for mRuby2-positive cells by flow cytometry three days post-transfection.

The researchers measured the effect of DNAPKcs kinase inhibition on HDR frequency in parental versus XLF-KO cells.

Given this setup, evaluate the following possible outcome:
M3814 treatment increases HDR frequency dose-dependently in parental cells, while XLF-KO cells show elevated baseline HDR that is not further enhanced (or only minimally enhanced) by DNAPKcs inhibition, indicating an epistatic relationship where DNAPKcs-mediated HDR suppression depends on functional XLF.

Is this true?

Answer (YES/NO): NO